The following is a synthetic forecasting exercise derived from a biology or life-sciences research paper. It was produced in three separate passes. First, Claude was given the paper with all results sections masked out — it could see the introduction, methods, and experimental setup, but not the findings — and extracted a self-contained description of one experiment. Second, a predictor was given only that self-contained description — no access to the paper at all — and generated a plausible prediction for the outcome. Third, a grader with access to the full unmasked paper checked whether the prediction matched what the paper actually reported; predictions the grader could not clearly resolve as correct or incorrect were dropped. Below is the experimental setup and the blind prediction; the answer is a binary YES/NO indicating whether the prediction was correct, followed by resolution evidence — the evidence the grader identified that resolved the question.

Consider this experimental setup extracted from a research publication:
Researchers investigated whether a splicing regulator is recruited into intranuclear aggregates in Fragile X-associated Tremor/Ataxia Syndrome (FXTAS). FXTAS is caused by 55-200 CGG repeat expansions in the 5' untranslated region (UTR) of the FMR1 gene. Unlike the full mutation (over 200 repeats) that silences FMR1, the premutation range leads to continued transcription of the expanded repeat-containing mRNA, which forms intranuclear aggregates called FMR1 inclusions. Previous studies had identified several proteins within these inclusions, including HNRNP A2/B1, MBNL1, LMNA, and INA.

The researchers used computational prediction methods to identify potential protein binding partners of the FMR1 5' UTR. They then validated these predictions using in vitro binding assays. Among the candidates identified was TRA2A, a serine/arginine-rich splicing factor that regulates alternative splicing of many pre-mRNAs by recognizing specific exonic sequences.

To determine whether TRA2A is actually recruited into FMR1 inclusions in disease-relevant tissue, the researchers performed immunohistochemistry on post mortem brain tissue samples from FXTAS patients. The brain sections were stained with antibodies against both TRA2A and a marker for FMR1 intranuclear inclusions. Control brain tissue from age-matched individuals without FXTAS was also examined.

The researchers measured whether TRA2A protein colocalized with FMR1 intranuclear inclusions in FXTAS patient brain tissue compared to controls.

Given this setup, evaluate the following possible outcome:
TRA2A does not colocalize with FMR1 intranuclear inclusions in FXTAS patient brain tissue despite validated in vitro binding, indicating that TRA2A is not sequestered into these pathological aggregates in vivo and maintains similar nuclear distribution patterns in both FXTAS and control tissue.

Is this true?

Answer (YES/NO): NO